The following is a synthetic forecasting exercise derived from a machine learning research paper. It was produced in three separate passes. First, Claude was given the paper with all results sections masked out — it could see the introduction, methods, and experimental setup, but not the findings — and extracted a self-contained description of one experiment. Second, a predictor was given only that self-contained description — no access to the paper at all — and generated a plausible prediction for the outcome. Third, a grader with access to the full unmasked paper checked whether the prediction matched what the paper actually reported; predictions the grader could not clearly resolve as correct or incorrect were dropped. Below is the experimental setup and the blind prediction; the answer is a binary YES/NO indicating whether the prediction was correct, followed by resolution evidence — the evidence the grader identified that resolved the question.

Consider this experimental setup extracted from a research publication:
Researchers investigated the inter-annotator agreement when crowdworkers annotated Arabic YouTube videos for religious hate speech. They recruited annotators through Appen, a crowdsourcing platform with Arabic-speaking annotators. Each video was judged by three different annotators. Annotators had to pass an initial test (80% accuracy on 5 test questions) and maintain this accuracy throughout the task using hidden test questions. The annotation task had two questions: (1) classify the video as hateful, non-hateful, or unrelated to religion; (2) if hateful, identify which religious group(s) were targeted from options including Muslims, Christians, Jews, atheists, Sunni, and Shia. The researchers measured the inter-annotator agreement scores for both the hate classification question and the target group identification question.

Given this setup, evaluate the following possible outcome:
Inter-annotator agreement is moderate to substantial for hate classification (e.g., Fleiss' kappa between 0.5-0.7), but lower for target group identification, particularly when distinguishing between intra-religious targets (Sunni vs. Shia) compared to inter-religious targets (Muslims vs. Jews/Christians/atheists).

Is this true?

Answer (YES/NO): NO